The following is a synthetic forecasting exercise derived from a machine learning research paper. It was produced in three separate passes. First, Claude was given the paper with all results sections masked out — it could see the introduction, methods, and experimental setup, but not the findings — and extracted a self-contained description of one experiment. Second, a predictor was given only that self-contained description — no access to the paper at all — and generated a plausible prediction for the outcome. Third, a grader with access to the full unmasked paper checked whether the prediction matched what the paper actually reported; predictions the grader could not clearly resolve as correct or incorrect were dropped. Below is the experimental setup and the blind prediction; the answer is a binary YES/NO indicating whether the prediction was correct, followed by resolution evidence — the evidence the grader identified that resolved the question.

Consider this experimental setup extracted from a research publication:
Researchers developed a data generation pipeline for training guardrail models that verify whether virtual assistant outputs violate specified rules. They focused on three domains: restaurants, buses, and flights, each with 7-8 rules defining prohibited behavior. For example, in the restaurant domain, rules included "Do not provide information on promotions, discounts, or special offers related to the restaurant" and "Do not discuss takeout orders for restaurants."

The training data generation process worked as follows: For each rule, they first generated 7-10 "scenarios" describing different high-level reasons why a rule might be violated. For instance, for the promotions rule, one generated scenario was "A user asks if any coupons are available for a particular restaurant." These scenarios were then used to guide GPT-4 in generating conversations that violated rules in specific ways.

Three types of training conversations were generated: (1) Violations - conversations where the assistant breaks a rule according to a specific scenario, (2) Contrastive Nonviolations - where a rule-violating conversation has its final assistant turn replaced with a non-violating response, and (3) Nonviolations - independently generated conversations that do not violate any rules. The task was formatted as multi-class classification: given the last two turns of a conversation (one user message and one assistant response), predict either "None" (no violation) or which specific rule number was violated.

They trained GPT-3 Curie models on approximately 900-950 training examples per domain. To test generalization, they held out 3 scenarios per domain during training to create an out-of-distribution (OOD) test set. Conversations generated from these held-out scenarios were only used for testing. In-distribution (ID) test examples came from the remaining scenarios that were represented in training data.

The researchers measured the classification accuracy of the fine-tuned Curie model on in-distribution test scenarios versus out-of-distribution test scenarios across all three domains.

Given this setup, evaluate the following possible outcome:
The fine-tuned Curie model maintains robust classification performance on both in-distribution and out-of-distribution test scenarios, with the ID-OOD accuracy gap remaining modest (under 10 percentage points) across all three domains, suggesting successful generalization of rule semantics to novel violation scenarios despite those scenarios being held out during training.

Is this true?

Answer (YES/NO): YES